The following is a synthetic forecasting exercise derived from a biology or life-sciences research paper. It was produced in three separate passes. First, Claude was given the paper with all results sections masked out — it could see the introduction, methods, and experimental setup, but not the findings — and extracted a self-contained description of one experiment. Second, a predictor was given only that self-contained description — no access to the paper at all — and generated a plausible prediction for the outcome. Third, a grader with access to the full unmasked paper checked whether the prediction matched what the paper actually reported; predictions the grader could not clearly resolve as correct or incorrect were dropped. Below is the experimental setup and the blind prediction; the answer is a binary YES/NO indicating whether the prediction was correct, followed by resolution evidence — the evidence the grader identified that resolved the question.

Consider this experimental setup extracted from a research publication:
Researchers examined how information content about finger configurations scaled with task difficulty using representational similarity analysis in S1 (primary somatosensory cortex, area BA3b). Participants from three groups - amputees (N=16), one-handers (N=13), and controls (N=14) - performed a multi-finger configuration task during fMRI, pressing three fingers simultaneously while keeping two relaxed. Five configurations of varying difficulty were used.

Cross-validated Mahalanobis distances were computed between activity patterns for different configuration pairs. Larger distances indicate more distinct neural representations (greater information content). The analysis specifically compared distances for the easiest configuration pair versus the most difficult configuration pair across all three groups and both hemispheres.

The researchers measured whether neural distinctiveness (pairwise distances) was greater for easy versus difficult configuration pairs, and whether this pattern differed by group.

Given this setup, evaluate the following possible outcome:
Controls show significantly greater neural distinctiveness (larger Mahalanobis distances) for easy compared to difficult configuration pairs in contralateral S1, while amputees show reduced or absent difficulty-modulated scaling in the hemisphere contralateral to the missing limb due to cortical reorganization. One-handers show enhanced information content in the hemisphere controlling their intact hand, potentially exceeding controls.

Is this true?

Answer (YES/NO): NO